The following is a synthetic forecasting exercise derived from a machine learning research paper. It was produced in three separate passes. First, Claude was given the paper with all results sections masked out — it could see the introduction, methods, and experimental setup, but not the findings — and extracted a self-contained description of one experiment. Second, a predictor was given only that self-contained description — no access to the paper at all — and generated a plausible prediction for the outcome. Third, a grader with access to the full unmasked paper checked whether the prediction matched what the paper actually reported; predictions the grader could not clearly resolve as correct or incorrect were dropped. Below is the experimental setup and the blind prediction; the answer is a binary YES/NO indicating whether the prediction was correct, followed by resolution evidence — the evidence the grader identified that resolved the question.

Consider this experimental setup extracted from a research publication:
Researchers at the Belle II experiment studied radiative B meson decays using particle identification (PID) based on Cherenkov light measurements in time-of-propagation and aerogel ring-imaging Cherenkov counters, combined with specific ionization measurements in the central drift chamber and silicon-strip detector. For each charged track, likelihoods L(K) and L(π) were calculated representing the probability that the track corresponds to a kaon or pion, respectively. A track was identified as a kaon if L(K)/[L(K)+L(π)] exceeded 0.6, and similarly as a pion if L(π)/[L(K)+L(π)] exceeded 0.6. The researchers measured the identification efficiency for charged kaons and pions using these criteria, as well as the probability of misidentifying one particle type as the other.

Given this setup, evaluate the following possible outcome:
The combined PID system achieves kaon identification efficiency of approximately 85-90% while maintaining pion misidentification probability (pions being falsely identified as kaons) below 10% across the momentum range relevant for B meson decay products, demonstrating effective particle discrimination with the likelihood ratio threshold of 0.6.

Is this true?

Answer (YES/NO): NO